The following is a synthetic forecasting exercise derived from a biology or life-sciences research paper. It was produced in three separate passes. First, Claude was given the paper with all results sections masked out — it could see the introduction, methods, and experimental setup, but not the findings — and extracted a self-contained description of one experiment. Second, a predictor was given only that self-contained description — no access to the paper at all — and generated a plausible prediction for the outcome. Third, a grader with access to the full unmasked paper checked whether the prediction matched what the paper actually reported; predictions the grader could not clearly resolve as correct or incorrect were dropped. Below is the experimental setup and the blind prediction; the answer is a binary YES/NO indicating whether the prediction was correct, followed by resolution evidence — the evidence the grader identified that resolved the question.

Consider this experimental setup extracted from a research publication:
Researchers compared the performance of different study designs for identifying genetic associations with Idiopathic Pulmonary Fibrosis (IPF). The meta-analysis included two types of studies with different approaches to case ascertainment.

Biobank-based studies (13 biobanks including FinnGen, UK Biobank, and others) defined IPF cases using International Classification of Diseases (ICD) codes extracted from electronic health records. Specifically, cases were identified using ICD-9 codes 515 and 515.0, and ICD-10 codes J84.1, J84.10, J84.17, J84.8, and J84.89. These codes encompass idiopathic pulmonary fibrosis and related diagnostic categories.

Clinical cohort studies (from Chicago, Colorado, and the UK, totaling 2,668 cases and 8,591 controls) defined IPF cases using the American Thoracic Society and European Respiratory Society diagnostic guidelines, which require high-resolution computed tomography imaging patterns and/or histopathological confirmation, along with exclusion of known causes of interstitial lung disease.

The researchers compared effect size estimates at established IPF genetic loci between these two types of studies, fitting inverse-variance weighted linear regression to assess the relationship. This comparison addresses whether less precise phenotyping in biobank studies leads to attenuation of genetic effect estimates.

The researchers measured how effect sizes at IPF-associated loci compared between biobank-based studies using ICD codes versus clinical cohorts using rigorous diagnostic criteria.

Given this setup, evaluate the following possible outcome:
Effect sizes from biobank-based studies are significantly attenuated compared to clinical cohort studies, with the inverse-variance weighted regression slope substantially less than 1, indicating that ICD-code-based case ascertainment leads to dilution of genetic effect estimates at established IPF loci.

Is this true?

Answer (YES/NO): YES